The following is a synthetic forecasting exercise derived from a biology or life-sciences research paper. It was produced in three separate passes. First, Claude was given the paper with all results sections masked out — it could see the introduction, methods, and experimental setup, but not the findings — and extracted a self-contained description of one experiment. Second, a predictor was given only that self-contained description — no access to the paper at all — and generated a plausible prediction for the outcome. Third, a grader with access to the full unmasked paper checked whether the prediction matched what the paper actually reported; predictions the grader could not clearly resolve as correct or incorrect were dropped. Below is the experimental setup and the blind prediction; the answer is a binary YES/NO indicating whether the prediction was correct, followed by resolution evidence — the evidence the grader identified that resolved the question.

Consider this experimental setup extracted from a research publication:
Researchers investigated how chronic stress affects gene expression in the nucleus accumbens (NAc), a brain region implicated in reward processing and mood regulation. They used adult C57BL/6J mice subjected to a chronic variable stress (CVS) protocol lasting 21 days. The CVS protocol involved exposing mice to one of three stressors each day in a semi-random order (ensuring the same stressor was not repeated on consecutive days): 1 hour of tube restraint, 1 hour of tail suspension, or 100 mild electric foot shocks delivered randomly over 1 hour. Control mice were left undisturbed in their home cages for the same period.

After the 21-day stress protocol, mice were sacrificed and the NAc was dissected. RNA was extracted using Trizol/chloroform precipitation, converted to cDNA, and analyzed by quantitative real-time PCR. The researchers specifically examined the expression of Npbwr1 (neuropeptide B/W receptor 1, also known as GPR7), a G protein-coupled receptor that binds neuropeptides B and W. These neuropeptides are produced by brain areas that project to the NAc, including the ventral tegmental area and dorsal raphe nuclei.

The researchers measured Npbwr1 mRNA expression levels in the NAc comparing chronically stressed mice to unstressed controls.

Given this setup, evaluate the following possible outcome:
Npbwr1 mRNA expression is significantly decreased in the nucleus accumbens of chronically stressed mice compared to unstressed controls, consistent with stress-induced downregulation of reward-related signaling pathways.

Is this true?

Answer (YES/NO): NO